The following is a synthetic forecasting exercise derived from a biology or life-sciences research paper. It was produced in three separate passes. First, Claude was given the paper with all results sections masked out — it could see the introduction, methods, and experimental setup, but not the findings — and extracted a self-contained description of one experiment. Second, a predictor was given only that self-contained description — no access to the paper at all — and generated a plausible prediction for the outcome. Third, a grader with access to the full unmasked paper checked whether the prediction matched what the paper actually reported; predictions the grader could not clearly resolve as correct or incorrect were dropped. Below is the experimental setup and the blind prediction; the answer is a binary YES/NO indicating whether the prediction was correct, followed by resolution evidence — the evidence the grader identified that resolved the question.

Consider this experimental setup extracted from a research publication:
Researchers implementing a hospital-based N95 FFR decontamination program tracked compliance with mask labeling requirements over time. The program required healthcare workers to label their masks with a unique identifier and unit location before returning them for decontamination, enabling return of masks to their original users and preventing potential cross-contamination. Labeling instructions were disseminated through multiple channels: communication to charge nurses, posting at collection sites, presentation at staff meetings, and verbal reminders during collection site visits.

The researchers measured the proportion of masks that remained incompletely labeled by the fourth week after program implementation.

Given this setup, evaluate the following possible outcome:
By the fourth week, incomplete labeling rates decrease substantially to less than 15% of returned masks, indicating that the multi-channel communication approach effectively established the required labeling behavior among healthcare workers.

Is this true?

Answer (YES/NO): NO